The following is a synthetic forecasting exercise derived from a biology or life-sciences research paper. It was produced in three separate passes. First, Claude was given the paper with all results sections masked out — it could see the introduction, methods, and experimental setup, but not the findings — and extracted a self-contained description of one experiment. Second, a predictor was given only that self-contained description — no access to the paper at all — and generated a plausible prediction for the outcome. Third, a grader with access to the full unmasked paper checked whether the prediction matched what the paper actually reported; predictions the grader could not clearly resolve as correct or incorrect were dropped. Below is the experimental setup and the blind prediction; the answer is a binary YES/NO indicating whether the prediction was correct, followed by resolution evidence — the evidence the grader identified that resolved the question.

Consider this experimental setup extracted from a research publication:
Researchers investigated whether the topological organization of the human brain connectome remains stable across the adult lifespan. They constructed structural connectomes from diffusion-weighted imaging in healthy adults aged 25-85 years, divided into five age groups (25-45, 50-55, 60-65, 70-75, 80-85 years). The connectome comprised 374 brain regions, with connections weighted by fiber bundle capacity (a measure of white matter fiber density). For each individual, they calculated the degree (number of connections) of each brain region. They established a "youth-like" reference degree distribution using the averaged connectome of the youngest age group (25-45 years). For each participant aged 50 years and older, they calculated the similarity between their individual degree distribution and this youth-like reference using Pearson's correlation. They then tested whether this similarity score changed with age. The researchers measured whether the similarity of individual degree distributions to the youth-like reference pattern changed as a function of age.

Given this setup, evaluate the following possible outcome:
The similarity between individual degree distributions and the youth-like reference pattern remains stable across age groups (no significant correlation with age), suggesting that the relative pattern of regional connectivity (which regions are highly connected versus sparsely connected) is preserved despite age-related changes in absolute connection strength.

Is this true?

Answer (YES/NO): NO